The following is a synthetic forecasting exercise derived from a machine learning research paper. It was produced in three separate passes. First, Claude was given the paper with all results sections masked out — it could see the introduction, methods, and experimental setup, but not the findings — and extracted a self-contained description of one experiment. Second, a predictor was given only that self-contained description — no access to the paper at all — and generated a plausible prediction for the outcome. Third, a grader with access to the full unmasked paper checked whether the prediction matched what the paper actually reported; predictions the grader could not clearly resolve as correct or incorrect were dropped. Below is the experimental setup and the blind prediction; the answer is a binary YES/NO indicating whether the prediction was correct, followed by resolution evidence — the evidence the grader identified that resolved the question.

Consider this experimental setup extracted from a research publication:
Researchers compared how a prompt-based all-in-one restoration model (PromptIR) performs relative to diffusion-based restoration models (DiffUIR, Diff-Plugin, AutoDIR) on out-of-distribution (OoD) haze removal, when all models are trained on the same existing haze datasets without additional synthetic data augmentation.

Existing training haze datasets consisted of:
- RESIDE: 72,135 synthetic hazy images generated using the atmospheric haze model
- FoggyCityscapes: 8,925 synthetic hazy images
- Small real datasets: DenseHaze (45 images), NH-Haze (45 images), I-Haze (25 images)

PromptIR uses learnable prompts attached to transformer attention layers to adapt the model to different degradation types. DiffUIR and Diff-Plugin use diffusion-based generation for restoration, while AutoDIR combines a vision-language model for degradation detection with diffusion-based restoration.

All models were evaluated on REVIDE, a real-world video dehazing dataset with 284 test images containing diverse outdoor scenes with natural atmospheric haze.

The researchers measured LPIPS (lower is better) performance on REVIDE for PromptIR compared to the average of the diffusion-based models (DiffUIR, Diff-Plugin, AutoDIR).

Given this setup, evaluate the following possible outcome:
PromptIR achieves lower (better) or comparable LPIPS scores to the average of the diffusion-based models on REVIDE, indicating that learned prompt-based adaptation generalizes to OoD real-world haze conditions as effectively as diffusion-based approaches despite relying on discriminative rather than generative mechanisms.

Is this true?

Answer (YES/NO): YES